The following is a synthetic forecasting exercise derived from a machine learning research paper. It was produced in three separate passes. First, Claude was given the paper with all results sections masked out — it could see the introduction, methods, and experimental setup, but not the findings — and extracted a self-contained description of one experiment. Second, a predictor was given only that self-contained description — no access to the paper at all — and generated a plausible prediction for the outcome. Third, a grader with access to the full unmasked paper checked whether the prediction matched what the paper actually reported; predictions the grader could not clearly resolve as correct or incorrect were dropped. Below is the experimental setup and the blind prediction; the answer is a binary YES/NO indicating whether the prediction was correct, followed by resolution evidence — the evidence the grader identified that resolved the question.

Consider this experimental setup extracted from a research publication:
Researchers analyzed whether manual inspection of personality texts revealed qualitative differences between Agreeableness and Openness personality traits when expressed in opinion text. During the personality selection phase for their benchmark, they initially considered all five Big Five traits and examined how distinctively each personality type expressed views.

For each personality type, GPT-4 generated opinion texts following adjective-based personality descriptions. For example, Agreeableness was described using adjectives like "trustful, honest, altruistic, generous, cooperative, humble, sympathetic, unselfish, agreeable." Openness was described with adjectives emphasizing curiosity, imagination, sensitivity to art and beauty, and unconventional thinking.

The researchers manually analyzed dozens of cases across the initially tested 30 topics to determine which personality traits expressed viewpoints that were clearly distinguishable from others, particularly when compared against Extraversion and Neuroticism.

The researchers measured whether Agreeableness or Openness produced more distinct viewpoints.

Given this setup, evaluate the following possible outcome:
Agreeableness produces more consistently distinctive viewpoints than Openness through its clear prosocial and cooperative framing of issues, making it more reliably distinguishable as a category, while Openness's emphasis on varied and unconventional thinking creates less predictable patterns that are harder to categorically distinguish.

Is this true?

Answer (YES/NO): YES